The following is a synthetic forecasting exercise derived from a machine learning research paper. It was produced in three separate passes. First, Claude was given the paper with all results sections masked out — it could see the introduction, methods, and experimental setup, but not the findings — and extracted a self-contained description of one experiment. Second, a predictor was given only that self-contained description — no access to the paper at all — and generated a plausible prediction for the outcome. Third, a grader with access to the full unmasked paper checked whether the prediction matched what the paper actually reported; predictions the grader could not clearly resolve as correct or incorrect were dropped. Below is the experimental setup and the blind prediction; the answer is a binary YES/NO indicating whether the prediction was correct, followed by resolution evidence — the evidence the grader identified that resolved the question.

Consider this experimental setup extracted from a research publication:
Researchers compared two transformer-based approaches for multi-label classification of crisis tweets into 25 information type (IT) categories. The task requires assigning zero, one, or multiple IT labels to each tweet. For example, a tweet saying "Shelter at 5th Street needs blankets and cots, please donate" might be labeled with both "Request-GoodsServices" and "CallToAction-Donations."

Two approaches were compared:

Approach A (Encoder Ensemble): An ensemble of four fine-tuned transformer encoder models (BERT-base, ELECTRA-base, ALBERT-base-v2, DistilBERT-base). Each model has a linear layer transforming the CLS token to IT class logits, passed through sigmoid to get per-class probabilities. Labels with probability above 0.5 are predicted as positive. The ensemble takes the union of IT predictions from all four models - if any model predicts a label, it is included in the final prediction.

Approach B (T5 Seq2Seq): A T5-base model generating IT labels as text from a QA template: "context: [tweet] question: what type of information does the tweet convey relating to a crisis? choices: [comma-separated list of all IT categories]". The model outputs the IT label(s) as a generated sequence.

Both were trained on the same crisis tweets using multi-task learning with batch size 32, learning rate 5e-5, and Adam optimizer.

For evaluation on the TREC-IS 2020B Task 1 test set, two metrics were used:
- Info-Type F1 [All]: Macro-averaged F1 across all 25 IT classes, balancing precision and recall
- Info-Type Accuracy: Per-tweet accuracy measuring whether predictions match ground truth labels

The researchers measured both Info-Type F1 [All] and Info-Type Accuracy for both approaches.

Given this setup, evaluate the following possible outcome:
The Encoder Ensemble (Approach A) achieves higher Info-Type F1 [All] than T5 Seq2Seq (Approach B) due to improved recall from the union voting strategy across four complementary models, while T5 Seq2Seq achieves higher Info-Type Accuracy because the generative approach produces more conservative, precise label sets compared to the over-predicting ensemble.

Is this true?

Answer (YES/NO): YES